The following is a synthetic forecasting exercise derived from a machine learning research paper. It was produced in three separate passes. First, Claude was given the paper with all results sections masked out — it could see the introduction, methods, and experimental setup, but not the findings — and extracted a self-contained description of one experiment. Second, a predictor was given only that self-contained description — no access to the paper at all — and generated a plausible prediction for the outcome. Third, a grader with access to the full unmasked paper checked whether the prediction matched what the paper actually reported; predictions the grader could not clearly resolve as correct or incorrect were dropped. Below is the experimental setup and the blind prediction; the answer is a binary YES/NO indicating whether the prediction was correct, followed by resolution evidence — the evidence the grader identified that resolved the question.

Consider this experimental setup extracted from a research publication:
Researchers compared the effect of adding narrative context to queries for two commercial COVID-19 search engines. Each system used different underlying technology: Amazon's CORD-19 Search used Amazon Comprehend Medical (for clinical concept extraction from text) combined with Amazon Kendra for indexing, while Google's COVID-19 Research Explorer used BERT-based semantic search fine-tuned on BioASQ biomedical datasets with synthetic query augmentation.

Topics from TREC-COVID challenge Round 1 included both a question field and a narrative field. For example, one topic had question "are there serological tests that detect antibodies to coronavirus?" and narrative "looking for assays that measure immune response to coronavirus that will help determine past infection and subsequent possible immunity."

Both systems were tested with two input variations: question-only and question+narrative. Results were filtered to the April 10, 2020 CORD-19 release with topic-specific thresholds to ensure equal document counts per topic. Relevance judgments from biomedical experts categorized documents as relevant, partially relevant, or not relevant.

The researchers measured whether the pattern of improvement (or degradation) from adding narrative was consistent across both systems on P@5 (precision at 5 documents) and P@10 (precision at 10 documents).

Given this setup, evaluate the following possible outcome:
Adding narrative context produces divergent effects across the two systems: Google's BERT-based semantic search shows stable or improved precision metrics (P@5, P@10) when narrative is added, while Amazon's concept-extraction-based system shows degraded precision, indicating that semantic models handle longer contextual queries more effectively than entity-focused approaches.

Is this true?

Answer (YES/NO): NO